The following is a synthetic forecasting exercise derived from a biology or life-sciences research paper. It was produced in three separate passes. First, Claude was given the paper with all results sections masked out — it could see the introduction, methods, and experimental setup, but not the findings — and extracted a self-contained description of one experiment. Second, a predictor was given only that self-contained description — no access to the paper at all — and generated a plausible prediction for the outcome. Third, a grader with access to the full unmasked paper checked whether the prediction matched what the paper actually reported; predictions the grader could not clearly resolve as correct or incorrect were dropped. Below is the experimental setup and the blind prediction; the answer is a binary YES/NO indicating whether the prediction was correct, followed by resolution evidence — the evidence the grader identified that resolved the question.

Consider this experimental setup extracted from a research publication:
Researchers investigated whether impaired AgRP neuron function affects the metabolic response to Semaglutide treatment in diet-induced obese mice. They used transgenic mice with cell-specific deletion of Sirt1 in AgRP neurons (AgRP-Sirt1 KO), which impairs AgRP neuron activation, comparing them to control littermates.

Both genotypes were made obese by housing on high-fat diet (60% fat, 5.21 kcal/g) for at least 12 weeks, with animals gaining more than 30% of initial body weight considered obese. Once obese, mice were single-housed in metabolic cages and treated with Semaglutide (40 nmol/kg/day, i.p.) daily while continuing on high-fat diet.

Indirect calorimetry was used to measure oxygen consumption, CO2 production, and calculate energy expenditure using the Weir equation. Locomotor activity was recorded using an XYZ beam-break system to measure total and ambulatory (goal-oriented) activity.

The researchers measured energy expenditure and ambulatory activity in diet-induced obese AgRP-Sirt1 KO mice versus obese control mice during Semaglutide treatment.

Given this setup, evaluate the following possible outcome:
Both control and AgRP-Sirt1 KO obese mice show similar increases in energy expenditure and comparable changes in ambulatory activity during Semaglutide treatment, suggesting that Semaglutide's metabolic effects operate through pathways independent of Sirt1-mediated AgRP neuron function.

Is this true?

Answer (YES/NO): NO